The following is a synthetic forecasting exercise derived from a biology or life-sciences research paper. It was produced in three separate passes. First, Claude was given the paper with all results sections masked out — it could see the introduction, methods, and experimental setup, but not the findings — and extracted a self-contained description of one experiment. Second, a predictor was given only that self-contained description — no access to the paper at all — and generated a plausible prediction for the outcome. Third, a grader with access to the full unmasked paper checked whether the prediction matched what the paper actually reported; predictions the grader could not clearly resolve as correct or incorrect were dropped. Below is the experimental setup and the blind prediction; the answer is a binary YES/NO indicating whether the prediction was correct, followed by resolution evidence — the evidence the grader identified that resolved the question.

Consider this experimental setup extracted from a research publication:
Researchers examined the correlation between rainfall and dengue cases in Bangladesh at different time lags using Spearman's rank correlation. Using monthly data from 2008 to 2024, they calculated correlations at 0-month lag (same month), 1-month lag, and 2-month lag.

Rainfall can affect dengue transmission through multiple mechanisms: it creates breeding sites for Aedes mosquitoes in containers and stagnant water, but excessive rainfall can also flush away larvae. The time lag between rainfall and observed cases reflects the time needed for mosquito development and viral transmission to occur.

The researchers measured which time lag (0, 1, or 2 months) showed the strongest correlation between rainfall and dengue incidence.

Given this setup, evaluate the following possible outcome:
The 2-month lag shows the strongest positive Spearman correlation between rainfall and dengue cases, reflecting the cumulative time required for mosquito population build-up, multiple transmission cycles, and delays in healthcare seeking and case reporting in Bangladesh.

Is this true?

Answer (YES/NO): YES